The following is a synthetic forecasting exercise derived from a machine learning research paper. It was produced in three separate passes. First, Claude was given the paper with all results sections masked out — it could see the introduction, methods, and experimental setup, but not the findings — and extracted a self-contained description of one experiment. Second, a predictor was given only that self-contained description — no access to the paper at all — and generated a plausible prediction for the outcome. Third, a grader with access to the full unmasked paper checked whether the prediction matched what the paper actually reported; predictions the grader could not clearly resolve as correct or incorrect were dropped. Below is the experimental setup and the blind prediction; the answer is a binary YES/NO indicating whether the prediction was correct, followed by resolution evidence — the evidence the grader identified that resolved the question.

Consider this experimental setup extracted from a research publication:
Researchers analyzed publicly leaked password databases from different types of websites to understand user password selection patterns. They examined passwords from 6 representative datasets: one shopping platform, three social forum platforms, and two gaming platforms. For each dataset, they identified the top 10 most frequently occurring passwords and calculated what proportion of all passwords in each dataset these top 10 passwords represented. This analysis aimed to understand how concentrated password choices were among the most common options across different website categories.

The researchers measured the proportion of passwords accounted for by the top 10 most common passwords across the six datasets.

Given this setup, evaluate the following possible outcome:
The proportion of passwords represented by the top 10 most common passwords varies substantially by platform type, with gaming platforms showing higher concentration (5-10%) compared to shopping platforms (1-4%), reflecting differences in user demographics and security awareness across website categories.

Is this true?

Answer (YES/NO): YES